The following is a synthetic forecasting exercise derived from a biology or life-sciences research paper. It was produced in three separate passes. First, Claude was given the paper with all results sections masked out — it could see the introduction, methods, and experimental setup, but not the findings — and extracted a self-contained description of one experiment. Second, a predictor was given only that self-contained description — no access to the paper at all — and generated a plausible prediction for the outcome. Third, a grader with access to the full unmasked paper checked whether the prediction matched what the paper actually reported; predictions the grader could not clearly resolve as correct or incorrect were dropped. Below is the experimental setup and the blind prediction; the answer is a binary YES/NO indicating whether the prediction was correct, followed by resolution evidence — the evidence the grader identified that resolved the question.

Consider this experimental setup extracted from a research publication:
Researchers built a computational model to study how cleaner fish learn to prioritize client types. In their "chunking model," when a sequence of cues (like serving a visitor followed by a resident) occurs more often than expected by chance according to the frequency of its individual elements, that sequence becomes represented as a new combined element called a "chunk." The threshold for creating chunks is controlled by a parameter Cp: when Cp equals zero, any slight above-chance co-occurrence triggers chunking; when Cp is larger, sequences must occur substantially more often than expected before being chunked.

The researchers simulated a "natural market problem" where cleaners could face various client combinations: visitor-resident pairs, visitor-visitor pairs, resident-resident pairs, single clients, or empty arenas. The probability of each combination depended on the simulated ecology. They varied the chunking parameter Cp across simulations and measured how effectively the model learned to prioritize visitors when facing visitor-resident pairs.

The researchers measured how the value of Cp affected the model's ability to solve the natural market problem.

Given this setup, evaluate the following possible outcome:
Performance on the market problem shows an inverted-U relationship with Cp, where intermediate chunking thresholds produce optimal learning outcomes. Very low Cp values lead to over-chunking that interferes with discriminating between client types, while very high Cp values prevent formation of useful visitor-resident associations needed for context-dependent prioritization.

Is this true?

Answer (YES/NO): YES